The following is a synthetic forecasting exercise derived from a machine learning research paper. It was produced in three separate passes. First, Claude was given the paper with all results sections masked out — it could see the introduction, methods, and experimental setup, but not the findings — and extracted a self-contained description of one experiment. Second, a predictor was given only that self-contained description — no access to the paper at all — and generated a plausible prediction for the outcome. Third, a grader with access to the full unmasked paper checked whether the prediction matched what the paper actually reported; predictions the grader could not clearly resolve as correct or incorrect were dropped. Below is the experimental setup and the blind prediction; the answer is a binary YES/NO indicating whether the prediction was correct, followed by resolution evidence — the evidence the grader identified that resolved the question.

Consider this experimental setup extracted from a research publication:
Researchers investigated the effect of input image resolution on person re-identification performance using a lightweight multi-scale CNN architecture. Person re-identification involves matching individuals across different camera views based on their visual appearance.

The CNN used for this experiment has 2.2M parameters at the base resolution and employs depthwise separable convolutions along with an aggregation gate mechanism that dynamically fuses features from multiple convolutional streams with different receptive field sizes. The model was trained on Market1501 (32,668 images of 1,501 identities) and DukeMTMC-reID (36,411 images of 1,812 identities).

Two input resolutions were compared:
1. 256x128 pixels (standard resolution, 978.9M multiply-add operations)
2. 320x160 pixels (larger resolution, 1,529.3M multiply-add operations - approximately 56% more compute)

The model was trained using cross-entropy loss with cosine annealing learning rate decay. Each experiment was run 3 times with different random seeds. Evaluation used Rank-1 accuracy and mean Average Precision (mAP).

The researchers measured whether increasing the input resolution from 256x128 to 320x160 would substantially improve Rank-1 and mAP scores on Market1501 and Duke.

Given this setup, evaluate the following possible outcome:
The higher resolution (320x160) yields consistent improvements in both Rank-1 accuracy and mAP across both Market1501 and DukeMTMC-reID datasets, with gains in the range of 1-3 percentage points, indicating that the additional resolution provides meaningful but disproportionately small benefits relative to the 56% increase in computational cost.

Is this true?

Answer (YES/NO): NO